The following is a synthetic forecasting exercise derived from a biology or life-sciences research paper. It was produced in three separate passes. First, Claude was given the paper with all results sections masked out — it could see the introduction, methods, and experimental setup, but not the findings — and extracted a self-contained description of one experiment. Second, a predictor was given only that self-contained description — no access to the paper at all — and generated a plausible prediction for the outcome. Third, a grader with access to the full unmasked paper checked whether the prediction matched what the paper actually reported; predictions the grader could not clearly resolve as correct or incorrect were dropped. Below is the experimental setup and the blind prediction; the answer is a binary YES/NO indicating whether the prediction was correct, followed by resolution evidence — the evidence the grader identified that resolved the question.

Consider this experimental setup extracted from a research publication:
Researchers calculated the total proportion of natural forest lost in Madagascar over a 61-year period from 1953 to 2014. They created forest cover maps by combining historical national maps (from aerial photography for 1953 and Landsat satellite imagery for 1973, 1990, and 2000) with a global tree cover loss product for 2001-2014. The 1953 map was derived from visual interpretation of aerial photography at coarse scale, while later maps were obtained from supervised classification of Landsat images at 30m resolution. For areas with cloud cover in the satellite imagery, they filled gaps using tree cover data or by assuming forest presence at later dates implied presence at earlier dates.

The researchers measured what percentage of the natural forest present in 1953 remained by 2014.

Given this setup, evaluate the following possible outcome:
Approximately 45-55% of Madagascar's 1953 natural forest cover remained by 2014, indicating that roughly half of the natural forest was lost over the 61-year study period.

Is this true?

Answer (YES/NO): NO